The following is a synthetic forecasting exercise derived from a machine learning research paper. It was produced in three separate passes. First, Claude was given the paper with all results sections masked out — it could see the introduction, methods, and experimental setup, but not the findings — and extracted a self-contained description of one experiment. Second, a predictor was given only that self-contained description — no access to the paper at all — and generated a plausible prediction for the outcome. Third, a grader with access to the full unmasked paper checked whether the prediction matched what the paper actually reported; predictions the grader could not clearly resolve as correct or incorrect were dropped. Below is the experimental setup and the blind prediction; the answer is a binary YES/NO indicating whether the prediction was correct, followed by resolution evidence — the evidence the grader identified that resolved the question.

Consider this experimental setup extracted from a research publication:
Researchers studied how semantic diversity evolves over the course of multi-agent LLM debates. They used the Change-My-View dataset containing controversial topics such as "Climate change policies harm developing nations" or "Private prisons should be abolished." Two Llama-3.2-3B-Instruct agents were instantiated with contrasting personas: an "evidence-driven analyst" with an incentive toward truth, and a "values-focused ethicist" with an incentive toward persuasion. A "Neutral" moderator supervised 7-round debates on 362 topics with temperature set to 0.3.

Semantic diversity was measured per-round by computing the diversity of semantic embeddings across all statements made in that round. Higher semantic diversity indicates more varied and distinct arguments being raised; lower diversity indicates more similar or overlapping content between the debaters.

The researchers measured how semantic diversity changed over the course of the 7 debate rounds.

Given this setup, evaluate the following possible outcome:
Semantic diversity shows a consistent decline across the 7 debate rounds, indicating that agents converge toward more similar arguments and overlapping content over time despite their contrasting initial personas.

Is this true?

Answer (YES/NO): NO